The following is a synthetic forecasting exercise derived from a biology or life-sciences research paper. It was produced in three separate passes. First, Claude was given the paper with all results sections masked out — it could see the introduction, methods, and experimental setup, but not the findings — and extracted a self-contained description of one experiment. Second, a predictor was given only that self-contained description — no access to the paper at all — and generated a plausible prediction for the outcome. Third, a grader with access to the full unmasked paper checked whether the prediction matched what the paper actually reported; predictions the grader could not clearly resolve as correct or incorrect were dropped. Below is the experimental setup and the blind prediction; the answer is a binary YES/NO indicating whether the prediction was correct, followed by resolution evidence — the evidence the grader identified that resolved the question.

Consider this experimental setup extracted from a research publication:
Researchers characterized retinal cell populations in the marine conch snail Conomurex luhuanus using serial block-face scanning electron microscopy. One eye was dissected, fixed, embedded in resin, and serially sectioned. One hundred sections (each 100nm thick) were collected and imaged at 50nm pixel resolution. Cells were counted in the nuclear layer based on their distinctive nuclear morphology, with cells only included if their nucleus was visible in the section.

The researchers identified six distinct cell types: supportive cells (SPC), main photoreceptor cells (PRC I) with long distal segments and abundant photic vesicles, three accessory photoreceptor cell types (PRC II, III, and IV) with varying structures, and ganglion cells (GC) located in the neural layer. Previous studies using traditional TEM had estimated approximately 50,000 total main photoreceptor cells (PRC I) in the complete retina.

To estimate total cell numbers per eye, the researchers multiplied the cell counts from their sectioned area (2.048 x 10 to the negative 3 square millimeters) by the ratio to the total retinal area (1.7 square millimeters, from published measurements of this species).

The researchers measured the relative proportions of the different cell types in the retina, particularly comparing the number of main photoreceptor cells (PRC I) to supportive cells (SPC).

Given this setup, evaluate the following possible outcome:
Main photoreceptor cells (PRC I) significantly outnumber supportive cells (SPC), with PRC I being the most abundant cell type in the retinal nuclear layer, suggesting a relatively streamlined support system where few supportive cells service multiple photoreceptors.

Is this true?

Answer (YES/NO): NO